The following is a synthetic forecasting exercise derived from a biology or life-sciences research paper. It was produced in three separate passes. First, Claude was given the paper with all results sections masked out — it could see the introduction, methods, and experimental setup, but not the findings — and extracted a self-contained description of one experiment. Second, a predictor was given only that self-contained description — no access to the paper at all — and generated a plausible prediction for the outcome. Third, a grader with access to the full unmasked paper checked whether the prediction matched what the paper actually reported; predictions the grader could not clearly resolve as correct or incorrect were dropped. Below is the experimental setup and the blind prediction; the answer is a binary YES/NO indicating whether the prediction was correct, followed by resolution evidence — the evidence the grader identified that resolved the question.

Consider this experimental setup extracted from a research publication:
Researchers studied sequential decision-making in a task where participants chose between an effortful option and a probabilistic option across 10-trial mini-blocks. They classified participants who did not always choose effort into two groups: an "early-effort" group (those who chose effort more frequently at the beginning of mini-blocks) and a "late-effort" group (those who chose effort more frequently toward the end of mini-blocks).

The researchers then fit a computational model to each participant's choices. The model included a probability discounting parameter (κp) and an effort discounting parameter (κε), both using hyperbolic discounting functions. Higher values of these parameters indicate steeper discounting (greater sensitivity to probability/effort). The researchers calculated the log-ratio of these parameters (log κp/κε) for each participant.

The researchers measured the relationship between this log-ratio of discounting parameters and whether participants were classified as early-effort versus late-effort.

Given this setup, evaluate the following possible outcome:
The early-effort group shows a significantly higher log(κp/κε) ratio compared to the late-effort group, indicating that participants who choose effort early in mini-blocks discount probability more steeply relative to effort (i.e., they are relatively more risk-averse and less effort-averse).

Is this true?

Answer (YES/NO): YES